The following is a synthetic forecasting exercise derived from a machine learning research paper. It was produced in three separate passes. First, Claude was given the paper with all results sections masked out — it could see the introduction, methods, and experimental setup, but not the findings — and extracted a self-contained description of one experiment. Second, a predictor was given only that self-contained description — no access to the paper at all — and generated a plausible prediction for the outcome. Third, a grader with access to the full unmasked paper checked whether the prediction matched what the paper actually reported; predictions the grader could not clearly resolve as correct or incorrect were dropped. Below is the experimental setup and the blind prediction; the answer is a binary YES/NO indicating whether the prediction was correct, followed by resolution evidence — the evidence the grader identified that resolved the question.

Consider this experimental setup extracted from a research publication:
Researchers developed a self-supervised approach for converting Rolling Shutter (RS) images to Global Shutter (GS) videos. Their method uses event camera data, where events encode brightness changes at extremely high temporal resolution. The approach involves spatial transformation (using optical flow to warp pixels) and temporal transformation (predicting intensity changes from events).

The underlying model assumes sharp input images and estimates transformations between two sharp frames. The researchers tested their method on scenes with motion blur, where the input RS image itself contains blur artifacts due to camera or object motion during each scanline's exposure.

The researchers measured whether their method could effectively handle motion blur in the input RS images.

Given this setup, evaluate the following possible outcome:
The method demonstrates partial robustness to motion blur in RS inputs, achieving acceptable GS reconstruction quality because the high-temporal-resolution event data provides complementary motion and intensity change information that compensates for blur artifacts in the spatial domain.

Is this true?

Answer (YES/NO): NO